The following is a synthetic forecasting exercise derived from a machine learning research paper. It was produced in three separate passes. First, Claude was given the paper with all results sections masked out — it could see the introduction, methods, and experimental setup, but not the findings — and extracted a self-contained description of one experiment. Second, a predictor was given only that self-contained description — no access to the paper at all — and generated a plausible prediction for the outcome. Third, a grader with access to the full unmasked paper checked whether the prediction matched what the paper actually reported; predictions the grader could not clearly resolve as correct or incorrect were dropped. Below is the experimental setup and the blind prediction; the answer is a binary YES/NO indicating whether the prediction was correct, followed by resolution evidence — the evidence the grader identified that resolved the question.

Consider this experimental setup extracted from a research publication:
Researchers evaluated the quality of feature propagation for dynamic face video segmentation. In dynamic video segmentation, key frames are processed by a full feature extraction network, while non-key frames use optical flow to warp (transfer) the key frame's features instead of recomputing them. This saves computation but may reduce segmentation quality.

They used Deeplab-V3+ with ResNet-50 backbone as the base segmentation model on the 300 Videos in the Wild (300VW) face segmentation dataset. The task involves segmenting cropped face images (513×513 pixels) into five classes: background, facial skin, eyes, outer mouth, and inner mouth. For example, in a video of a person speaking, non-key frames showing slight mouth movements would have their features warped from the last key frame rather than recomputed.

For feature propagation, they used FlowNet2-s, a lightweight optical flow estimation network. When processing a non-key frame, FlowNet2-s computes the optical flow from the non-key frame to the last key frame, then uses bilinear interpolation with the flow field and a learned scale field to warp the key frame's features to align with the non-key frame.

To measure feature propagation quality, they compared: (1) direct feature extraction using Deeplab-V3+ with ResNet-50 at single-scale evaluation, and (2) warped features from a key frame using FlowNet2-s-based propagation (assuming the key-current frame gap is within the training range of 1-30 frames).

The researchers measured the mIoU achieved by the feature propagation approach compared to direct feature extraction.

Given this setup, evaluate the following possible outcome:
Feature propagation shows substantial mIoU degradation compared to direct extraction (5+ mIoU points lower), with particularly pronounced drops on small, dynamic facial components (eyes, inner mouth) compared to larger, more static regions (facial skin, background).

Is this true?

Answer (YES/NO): NO